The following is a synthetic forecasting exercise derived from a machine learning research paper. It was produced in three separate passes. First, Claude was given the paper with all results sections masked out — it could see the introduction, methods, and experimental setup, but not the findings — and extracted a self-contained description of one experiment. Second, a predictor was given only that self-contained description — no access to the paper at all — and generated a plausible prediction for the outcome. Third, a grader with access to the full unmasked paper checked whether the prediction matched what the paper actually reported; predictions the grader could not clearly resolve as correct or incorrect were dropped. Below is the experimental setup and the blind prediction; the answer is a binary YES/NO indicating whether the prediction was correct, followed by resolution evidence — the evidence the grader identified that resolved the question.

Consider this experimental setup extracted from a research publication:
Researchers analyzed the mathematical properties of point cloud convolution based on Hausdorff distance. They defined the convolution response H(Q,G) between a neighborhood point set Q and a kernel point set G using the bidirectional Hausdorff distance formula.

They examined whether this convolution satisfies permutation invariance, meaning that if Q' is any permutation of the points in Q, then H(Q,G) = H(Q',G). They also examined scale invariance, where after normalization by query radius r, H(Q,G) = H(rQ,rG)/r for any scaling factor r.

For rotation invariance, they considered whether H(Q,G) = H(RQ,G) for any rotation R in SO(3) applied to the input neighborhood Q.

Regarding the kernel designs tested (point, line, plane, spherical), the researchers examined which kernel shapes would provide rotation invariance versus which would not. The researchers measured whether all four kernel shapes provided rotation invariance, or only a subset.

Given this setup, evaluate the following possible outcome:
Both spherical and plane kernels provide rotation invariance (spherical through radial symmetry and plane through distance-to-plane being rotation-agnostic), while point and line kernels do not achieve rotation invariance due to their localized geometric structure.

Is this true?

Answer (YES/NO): NO